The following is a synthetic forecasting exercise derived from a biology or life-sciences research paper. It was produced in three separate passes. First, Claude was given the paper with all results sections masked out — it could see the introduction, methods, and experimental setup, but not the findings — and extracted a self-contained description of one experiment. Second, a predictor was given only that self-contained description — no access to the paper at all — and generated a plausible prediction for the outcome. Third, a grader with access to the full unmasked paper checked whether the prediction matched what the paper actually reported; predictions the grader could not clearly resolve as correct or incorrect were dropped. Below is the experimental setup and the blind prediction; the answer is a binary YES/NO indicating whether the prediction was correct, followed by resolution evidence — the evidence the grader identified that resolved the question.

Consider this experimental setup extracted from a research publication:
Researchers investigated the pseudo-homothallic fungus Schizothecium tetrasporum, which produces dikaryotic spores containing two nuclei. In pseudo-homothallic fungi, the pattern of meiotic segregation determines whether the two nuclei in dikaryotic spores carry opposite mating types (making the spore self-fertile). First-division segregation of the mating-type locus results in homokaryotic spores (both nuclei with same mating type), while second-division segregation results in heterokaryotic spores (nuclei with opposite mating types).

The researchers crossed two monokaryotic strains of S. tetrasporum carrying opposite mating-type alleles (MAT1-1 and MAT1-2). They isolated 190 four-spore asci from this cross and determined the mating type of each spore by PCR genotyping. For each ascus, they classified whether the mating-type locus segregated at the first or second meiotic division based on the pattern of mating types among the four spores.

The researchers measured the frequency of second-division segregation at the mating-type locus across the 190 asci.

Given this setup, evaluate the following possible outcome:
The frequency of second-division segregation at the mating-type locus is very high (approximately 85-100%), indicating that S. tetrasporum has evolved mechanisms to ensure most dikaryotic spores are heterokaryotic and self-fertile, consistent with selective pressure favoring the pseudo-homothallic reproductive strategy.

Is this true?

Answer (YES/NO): YES